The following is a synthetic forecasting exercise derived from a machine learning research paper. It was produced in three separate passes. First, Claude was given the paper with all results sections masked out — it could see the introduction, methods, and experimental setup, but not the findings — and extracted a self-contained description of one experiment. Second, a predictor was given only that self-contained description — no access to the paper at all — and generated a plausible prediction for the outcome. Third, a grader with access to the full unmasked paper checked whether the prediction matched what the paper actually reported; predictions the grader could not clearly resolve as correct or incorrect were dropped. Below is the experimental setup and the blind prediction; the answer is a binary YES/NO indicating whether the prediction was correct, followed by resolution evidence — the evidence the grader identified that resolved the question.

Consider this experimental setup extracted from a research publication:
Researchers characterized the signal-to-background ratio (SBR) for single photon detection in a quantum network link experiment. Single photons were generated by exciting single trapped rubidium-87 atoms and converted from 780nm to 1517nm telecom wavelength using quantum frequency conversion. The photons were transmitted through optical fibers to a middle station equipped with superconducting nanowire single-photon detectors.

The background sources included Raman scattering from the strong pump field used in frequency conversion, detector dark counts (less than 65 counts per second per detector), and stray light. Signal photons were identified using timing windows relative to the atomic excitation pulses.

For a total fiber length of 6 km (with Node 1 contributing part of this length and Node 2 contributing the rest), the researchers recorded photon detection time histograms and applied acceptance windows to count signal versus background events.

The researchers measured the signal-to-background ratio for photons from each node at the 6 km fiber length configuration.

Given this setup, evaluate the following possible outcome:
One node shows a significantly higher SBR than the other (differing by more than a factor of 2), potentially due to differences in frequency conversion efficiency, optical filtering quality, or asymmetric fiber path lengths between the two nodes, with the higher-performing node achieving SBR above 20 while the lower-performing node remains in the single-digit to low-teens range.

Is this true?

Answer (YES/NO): NO